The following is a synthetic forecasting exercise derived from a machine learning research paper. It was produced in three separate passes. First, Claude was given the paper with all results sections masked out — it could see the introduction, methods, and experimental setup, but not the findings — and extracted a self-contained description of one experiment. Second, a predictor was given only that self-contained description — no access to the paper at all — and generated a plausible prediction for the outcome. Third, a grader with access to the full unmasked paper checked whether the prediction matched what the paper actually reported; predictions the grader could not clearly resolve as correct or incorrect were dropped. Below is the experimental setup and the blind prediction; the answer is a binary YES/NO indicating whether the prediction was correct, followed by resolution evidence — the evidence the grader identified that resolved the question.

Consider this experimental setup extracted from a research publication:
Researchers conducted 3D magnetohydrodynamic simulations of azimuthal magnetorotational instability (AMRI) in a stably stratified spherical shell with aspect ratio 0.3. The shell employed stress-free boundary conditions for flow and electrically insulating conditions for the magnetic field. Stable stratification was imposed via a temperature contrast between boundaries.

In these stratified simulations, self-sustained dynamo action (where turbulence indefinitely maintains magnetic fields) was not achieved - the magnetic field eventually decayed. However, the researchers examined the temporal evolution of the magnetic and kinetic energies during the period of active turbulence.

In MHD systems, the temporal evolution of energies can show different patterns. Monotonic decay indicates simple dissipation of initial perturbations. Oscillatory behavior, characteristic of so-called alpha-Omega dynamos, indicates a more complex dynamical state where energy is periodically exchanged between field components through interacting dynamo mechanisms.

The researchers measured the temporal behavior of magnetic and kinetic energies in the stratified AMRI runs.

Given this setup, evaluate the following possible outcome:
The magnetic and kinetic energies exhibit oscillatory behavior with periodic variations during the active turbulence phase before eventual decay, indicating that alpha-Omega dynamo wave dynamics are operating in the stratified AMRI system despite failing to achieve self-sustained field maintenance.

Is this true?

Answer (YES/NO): YES